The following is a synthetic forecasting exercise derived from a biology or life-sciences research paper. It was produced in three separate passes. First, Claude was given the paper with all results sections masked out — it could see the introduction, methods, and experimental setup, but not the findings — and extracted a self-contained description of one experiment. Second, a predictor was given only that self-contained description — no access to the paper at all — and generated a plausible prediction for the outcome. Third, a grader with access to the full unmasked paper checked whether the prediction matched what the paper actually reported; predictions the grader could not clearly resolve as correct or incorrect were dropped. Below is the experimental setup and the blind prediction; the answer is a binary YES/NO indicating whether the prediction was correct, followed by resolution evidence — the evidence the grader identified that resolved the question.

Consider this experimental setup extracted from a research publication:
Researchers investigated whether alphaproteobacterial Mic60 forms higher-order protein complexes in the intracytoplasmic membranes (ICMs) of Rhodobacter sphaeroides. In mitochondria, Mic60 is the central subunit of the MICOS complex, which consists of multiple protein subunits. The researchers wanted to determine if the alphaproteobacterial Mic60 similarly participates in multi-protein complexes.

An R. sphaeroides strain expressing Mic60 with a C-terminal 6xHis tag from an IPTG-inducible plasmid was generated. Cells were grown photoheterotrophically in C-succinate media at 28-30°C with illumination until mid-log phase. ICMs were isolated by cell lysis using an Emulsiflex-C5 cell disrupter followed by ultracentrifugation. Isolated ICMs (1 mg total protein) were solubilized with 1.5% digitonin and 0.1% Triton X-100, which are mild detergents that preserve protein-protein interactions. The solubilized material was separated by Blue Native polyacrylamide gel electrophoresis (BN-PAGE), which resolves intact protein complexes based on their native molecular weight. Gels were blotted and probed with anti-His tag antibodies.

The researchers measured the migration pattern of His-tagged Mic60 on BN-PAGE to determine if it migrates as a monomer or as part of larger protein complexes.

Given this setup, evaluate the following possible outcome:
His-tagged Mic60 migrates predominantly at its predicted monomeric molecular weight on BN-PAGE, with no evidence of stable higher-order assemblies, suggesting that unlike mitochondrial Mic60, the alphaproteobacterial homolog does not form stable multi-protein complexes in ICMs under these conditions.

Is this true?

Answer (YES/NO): NO